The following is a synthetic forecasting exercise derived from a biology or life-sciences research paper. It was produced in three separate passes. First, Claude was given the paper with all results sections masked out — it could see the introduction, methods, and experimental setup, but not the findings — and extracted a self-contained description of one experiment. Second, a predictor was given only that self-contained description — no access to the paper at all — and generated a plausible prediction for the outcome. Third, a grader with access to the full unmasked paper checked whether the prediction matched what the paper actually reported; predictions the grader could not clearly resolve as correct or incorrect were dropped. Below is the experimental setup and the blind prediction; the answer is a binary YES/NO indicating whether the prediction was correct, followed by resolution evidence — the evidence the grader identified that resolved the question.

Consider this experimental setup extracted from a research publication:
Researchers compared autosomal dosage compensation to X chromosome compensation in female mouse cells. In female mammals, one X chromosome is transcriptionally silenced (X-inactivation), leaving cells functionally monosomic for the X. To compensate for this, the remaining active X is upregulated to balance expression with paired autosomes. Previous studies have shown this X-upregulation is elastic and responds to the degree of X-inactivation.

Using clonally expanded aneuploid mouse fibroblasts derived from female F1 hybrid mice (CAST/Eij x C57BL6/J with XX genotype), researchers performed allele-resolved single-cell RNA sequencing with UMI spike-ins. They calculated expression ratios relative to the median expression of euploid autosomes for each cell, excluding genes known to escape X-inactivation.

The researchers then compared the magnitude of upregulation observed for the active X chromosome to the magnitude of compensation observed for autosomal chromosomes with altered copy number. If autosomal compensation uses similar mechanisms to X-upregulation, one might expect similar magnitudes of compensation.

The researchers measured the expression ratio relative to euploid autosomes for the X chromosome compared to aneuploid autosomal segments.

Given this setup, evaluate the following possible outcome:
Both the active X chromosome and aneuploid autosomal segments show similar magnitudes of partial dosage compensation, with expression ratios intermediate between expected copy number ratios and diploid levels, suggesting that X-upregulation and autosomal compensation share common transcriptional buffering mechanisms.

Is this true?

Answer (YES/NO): NO